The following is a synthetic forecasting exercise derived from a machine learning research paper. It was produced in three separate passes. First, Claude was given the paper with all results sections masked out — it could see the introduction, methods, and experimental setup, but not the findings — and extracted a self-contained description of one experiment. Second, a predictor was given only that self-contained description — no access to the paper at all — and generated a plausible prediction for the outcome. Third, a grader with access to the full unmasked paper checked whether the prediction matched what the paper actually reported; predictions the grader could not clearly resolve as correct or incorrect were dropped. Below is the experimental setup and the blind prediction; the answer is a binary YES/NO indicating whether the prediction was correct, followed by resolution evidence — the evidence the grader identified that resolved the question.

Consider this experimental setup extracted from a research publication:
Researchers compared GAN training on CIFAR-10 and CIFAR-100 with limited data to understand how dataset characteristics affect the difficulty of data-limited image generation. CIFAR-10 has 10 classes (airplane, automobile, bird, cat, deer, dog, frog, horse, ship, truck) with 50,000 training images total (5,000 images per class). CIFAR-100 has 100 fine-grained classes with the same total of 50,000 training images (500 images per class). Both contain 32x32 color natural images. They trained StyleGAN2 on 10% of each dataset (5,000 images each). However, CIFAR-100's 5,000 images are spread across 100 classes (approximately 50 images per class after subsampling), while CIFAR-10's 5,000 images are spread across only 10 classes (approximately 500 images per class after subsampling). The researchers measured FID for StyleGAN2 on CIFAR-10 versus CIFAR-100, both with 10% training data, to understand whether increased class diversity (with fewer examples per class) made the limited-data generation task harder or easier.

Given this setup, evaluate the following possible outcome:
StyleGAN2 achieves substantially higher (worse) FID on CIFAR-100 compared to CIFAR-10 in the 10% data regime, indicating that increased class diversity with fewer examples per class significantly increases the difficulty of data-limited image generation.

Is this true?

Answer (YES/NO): YES